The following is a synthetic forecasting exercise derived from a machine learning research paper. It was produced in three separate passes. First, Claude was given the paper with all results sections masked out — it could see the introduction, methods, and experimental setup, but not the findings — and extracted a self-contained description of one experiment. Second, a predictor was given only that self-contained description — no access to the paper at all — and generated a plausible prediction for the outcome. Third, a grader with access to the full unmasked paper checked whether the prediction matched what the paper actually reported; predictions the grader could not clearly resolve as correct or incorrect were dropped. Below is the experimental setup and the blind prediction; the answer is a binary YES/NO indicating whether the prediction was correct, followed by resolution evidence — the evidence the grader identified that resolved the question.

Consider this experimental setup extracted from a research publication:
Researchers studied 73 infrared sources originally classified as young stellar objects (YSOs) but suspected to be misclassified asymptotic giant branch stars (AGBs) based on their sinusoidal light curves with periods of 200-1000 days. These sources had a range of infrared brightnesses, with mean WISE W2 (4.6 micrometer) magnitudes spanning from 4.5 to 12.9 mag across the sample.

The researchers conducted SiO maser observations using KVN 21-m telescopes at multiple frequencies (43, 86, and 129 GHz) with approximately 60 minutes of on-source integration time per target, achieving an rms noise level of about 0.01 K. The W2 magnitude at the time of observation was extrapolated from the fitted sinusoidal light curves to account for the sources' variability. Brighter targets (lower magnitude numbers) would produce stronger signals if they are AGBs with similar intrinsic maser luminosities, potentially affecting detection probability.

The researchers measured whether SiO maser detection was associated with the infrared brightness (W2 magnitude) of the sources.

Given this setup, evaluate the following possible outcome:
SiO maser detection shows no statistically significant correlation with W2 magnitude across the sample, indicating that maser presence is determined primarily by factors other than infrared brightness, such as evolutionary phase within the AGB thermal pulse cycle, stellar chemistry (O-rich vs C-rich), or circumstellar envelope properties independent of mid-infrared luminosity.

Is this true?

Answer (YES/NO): NO